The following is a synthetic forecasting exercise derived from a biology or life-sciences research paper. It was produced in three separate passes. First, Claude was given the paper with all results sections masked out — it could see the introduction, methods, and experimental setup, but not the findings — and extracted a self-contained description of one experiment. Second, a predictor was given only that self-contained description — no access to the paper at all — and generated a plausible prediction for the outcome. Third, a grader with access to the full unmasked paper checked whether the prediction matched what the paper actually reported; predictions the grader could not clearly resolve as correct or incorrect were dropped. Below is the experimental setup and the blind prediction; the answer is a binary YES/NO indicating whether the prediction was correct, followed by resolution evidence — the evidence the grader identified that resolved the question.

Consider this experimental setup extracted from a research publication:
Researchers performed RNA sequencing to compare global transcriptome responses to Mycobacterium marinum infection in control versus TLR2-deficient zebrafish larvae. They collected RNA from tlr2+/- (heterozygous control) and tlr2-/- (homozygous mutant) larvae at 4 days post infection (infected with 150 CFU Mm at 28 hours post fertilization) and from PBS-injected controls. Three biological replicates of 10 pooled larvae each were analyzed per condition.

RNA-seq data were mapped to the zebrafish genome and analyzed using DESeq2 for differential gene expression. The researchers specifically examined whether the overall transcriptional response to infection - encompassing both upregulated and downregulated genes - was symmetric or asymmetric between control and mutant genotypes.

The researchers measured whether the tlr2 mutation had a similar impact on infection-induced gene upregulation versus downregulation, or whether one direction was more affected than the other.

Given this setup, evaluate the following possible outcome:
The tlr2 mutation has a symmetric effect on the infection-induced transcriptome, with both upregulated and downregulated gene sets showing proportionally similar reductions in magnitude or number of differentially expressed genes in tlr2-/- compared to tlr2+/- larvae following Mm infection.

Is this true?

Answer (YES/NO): NO